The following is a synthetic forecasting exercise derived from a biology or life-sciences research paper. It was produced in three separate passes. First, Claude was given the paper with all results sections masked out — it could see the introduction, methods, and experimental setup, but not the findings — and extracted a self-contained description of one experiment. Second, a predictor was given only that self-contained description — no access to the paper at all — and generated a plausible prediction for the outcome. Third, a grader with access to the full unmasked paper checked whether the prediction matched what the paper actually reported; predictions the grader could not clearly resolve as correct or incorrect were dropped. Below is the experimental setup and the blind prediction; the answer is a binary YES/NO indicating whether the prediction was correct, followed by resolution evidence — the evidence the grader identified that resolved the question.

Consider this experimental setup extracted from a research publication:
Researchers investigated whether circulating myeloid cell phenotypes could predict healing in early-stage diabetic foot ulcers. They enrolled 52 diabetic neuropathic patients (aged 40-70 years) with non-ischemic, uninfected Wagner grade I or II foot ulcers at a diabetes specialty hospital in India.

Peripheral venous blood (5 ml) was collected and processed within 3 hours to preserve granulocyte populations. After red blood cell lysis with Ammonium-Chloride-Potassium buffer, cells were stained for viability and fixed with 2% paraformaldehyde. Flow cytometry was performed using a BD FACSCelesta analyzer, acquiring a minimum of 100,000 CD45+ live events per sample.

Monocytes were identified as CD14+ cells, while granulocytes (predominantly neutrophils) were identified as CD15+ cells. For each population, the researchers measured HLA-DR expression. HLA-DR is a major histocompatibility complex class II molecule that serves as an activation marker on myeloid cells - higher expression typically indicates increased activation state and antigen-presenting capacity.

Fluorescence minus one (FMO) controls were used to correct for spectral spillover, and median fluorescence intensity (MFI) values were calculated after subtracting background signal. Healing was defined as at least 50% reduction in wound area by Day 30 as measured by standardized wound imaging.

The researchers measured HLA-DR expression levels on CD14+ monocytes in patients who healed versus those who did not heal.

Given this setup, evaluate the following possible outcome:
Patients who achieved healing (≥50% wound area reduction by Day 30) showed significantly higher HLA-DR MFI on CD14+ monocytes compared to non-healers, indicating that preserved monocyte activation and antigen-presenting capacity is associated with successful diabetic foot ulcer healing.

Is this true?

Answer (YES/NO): YES